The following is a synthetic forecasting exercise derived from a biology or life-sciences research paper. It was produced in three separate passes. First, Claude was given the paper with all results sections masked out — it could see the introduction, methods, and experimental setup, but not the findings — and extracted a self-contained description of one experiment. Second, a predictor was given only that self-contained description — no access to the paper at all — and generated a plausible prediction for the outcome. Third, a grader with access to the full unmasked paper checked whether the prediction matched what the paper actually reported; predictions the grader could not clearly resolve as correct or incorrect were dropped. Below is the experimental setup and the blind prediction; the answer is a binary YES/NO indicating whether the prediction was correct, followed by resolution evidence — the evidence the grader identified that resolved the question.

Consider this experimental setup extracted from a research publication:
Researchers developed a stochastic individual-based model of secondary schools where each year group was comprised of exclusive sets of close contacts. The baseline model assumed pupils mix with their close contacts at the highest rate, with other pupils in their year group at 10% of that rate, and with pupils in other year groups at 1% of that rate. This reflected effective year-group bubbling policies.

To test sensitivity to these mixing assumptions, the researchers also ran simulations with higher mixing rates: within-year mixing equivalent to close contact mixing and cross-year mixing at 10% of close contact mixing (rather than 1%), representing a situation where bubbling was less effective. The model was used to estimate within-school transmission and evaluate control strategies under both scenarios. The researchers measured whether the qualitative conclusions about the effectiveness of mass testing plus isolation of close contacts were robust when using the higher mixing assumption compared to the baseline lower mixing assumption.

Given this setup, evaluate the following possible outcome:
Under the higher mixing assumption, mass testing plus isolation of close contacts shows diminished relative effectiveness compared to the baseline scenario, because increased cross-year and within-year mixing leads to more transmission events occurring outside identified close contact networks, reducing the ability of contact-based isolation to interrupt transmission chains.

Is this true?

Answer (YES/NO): NO